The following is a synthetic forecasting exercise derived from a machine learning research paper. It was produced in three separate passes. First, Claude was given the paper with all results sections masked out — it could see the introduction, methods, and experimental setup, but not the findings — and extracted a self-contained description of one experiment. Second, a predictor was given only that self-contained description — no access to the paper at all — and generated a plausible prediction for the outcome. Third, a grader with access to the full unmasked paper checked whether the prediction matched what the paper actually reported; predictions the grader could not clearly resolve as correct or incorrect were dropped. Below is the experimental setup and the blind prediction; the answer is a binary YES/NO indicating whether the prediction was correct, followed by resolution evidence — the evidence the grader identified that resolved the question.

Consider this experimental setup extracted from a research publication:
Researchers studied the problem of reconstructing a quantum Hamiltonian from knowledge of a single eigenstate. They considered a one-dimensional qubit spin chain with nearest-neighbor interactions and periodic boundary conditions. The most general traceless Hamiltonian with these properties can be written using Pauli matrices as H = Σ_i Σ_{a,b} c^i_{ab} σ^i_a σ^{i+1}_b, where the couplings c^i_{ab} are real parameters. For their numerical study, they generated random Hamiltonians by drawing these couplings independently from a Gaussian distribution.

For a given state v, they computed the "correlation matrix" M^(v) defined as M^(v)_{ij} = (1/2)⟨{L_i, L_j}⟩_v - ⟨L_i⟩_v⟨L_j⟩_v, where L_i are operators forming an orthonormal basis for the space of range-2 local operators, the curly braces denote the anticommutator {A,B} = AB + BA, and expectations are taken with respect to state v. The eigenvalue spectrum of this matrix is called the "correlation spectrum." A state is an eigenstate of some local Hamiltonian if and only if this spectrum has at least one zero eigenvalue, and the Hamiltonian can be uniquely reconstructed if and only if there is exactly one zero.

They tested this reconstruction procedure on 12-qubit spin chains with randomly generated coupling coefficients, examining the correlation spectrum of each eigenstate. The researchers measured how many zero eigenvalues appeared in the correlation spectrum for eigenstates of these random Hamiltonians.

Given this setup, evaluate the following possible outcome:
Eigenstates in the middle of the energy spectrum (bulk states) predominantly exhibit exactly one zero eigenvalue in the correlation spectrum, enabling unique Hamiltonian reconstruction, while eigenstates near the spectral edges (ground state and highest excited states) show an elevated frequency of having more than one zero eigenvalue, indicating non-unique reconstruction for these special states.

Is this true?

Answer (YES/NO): NO